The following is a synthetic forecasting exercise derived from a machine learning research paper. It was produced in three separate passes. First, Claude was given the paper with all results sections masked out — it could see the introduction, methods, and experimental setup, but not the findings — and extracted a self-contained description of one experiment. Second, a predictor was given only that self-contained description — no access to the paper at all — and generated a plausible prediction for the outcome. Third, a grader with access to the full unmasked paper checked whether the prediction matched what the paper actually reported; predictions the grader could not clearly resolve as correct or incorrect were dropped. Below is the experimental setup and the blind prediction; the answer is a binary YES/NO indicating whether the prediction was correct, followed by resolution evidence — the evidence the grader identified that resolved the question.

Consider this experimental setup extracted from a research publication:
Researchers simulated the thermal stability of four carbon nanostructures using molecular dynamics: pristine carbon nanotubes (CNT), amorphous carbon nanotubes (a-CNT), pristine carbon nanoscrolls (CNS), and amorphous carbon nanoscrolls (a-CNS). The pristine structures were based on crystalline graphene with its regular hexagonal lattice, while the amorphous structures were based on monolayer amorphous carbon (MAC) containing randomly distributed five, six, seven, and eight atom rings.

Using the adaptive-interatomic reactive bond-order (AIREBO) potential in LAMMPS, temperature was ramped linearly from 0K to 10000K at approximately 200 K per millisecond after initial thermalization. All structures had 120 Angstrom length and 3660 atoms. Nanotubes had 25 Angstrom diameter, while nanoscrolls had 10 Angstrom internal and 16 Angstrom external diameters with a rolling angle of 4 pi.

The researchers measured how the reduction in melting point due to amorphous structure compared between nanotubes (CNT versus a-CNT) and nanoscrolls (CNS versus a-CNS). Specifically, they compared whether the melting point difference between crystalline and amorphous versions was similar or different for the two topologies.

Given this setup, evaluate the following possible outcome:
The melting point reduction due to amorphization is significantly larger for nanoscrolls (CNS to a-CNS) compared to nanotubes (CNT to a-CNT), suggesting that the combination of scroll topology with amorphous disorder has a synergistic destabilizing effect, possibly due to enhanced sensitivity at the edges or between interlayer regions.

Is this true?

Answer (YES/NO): NO